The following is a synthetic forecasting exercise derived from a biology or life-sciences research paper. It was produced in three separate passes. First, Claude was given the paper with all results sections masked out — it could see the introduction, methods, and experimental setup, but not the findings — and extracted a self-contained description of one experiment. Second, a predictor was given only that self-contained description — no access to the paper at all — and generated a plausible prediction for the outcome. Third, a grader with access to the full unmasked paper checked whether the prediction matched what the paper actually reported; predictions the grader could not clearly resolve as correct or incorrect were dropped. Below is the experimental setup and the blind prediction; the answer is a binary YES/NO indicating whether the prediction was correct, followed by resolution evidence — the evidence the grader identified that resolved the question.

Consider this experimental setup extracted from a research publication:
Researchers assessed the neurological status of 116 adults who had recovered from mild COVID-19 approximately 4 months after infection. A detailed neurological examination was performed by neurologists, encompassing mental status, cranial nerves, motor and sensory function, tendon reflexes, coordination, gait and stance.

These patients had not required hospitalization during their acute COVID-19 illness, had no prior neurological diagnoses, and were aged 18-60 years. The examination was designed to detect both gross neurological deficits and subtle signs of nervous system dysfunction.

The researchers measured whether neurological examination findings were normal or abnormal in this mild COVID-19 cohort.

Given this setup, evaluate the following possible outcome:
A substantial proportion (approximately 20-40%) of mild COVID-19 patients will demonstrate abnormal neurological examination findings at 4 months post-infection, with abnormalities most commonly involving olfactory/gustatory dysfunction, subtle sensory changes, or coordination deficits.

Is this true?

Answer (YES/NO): NO